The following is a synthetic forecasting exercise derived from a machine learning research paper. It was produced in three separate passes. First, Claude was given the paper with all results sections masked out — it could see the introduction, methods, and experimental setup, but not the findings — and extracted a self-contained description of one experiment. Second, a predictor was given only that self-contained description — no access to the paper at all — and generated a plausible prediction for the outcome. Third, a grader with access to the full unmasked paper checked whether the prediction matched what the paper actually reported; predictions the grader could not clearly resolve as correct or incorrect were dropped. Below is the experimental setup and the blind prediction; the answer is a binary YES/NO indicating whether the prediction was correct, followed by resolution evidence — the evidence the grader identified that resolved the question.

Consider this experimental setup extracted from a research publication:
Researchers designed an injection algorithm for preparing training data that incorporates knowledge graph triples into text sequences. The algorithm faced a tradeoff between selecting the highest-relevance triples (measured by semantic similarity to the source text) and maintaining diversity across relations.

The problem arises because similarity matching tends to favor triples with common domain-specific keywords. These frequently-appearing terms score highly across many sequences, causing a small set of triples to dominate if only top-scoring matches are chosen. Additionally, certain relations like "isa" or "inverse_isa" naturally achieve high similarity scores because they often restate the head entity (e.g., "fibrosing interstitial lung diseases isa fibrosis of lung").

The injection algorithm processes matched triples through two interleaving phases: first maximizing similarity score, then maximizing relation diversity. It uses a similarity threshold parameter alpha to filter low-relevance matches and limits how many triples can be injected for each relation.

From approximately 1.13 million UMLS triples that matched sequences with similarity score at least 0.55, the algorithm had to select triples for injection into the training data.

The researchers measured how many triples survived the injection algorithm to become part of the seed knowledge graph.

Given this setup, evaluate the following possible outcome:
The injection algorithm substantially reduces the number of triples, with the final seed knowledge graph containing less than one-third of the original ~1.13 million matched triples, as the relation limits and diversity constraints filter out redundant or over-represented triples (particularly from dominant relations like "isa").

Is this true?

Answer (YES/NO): YES